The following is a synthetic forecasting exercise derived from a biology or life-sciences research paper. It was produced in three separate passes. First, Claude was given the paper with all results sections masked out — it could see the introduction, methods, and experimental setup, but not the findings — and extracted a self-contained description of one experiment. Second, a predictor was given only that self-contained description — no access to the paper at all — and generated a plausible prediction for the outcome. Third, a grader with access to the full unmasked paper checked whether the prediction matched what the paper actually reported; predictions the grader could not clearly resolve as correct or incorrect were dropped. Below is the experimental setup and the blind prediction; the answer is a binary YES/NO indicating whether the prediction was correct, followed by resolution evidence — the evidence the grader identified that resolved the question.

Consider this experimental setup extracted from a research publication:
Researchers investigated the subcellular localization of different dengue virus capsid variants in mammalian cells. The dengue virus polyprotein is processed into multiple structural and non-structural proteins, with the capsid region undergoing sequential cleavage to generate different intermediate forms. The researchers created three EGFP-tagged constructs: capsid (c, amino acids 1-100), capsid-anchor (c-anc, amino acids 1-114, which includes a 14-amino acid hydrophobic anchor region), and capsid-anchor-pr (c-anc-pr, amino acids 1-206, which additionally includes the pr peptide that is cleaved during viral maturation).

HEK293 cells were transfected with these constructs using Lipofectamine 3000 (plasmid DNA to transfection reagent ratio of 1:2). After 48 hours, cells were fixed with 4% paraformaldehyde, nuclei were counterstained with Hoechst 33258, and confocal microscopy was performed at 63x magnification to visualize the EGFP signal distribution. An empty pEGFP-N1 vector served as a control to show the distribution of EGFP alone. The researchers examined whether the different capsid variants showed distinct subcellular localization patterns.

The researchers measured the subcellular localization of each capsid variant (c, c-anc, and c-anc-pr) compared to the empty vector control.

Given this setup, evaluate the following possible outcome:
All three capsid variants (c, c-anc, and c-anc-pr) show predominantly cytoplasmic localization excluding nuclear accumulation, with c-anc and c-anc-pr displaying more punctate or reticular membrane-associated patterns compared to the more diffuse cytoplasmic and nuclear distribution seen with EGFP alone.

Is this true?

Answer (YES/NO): NO